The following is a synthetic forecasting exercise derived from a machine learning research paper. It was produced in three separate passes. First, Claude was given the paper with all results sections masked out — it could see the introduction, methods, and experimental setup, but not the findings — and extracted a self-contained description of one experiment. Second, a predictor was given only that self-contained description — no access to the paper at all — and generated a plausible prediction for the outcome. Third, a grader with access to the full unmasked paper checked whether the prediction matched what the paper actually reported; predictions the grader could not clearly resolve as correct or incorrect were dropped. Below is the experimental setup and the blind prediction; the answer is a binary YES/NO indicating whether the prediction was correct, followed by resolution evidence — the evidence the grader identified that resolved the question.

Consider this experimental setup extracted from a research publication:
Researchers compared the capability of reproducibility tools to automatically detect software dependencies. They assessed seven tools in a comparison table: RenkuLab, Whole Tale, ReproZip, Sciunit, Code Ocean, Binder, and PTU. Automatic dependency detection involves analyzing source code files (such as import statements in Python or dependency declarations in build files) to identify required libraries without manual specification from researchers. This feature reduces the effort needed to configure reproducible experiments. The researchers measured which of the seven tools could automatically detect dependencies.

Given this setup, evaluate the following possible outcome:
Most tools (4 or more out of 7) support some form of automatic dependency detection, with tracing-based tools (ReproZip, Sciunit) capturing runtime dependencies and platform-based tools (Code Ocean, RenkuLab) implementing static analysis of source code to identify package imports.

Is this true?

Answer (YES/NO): NO